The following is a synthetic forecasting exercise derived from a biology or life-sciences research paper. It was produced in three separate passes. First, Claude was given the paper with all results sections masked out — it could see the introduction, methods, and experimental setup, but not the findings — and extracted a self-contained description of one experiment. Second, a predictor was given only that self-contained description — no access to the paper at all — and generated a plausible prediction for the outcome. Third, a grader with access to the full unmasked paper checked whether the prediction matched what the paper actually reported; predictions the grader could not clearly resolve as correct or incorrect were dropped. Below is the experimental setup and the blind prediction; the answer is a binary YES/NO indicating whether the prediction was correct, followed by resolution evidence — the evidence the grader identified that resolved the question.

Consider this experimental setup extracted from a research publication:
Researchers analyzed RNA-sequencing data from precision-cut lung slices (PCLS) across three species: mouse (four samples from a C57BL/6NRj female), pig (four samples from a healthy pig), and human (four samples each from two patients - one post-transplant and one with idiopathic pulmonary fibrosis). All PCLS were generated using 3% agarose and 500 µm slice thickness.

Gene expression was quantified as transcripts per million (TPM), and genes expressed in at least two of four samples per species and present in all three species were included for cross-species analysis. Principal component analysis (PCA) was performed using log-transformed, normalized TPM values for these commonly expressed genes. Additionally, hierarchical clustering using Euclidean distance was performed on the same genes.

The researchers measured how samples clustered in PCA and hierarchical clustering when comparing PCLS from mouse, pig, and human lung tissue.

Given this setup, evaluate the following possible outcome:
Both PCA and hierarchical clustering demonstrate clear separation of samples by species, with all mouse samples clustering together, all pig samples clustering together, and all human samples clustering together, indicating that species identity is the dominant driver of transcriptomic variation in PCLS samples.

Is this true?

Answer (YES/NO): YES